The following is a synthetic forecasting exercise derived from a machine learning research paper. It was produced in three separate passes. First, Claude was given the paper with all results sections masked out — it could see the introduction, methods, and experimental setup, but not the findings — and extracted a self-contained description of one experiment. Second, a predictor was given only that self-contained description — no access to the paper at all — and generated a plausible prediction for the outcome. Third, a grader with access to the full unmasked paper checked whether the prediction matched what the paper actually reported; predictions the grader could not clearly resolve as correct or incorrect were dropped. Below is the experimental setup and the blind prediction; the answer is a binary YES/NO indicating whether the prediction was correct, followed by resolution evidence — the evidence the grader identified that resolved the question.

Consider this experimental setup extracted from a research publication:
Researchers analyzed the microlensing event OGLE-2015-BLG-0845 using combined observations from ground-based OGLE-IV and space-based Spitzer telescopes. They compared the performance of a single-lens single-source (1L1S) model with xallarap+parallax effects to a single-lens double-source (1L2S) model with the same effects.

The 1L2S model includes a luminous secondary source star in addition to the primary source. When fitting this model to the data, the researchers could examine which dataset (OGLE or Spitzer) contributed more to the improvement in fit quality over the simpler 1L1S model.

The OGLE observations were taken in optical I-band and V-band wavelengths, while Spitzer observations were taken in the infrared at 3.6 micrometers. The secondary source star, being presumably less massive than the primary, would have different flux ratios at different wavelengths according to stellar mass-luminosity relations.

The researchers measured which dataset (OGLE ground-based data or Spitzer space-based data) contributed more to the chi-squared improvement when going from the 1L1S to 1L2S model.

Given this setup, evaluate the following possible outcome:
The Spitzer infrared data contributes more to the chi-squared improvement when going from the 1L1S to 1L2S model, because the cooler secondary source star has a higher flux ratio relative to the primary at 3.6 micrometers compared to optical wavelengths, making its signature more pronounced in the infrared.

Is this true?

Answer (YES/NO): YES